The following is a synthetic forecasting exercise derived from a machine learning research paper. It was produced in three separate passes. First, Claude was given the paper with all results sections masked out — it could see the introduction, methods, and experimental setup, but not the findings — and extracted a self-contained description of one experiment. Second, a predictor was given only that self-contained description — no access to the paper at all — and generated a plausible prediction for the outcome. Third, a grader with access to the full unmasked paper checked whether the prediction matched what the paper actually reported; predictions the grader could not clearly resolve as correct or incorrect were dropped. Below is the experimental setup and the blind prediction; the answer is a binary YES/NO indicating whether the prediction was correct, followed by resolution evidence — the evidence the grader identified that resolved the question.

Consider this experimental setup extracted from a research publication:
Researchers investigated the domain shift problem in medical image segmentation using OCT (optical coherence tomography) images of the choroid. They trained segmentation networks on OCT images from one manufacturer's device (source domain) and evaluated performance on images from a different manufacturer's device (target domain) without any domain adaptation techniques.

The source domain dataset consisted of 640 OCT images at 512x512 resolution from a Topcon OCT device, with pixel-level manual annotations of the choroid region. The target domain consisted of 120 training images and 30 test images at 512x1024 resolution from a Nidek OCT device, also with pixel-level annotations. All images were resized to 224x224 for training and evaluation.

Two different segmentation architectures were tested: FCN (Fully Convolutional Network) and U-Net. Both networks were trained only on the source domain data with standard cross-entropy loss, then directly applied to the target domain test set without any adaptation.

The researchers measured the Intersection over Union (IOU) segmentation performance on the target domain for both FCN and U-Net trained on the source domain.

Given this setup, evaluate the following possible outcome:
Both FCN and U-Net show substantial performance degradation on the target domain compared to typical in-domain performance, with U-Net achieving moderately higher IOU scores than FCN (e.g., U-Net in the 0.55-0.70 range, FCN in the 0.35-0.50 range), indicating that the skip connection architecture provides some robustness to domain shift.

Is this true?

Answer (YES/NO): NO